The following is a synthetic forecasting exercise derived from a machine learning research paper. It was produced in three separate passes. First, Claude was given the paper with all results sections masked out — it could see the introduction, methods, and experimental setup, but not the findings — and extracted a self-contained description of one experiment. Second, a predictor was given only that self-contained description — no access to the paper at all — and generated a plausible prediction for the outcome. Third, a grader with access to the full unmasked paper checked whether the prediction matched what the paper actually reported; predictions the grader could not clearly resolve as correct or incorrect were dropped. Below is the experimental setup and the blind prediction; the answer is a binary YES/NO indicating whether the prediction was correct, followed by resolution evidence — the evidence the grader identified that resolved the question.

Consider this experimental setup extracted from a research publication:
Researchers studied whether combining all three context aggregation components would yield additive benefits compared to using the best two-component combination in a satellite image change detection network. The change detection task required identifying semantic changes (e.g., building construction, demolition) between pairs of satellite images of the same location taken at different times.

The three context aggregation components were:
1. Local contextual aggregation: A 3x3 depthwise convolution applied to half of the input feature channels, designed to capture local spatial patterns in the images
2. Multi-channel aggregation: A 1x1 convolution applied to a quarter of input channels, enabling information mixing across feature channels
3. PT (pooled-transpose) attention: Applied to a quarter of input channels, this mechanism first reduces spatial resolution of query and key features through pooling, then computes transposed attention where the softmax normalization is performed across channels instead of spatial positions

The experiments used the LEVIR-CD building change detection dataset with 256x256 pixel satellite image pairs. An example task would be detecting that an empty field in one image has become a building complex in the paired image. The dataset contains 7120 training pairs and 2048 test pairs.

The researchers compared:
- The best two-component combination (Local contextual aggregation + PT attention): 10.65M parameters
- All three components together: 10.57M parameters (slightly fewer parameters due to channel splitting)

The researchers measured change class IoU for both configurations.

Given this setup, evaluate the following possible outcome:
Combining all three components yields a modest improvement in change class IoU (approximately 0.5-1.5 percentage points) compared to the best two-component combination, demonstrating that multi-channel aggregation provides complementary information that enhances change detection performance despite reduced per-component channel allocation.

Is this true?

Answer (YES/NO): YES